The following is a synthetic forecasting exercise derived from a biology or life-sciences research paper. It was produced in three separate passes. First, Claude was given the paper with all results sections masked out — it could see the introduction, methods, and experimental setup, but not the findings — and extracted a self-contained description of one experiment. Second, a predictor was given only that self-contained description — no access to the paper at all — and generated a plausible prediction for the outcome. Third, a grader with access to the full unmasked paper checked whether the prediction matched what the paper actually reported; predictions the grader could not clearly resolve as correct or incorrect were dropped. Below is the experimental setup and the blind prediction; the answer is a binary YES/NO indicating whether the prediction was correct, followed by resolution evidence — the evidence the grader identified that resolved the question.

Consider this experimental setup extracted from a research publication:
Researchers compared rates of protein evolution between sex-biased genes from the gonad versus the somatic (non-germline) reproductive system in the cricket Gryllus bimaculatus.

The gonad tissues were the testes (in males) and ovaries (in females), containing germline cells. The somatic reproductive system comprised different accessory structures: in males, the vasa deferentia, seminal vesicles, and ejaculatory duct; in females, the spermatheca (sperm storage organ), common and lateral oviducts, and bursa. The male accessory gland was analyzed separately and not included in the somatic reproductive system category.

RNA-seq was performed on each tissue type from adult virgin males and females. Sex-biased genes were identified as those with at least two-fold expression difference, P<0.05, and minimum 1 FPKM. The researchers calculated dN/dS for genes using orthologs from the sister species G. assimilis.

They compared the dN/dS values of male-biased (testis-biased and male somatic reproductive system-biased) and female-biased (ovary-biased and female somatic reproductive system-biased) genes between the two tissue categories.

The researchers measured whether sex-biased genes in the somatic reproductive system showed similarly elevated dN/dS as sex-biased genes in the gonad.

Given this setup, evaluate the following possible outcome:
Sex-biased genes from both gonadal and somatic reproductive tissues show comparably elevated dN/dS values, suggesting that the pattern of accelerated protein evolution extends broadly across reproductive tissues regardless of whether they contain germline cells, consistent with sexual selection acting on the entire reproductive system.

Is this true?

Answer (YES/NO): NO